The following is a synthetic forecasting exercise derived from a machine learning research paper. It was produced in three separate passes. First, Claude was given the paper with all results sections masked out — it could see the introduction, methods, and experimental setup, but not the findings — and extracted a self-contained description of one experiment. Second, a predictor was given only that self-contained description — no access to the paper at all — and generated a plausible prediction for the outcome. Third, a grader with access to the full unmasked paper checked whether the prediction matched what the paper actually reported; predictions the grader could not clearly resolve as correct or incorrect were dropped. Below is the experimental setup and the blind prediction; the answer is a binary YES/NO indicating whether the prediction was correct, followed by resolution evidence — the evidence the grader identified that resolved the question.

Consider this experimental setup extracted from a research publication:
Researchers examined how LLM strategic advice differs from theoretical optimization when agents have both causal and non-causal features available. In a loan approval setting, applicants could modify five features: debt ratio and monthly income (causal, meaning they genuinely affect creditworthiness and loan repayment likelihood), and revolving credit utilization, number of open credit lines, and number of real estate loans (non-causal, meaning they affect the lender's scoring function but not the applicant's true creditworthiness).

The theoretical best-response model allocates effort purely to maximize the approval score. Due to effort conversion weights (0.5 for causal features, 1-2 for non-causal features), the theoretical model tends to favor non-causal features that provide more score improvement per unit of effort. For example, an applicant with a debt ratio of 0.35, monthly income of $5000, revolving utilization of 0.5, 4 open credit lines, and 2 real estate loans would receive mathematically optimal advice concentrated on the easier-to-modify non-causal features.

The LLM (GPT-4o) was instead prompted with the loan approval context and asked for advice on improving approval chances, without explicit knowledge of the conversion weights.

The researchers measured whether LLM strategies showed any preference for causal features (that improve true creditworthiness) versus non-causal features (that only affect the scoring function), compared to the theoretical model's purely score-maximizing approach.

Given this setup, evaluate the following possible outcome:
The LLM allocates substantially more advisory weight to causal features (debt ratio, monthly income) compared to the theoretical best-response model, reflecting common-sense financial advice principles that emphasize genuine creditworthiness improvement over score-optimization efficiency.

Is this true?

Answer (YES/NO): YES